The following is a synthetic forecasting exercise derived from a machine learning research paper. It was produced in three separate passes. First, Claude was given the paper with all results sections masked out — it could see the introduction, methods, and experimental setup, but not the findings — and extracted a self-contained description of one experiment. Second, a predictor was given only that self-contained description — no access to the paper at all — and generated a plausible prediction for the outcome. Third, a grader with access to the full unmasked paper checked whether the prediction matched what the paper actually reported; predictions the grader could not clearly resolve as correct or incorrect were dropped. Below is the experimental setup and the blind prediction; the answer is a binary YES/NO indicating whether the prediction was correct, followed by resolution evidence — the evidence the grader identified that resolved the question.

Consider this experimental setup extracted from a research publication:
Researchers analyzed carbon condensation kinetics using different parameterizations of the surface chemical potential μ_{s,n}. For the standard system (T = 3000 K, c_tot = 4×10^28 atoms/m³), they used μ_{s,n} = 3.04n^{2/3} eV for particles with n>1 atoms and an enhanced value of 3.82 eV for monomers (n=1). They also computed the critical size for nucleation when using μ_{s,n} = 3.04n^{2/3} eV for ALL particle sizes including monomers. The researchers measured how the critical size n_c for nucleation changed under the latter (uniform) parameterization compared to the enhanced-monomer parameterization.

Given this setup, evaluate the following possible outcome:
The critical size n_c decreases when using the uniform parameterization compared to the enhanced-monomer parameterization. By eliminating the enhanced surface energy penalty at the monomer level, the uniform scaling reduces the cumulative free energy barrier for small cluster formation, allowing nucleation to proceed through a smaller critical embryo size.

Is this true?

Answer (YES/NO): NO